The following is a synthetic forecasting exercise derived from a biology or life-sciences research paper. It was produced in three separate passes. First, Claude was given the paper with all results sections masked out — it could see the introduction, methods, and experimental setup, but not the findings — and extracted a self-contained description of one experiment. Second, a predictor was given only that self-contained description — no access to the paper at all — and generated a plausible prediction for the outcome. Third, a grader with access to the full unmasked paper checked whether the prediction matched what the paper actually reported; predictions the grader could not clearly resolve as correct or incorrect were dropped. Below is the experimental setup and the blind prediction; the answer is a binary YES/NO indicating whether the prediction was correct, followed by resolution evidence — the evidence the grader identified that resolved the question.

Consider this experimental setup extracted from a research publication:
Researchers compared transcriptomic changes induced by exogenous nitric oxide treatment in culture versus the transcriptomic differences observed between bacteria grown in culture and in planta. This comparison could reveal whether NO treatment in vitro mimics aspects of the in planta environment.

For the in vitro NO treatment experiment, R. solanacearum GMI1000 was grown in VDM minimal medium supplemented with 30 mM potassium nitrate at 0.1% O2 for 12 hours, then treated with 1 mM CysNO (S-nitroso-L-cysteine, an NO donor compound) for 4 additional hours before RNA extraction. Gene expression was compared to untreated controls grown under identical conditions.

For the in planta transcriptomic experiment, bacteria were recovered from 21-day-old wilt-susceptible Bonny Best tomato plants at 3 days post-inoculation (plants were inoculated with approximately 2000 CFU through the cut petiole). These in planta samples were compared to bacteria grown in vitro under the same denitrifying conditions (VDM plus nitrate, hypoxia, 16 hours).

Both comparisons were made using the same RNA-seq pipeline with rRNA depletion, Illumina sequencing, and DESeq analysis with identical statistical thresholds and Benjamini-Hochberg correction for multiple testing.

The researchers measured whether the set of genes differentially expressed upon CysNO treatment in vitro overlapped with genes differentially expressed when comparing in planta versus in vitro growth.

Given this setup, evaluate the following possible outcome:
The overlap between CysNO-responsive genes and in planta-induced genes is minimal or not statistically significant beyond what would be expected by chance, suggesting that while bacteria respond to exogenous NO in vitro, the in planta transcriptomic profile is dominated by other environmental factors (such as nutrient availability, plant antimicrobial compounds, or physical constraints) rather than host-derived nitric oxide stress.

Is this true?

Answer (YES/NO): NO